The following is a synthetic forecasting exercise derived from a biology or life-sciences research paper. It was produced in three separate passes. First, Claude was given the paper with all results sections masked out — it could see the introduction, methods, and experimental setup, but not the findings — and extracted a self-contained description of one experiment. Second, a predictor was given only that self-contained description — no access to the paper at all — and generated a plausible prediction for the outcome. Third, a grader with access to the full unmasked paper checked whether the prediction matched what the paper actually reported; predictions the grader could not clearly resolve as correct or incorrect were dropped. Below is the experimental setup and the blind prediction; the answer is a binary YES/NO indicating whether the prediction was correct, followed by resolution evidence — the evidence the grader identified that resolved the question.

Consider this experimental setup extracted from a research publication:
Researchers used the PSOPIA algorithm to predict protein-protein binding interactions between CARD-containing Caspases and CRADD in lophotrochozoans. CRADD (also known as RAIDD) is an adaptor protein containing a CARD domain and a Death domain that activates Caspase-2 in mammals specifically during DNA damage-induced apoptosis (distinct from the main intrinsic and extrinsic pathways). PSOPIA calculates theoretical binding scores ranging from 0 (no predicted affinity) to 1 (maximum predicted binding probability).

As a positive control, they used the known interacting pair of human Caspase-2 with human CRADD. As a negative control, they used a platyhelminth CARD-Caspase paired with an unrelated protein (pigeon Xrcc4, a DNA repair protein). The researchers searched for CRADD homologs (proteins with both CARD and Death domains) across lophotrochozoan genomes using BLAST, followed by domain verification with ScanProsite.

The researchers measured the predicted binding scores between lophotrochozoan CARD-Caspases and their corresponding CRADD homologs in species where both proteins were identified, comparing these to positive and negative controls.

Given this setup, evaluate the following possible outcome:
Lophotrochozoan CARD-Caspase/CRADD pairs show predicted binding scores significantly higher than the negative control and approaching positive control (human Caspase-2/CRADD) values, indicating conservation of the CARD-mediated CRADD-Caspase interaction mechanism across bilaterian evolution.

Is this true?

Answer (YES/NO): YES